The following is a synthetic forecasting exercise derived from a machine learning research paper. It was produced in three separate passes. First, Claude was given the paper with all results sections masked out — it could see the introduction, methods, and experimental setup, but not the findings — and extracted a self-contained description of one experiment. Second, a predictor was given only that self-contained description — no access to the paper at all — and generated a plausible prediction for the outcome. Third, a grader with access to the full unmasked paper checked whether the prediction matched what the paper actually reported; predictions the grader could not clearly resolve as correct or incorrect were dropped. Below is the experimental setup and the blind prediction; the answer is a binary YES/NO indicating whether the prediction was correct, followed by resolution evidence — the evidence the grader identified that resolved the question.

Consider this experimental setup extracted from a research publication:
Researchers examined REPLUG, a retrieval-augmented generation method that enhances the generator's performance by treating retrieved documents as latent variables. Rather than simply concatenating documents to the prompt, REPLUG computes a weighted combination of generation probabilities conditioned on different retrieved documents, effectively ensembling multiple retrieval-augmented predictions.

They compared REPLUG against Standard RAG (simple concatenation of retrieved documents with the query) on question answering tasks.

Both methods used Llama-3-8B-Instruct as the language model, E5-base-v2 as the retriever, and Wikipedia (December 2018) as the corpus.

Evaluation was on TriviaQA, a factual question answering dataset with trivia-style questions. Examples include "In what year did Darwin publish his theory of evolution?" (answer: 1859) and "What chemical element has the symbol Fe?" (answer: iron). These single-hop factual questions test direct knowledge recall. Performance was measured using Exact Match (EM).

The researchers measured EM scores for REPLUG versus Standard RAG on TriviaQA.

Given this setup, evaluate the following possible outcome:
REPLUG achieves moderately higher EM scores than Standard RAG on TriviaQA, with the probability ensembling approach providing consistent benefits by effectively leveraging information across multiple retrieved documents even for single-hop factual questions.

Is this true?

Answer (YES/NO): NO